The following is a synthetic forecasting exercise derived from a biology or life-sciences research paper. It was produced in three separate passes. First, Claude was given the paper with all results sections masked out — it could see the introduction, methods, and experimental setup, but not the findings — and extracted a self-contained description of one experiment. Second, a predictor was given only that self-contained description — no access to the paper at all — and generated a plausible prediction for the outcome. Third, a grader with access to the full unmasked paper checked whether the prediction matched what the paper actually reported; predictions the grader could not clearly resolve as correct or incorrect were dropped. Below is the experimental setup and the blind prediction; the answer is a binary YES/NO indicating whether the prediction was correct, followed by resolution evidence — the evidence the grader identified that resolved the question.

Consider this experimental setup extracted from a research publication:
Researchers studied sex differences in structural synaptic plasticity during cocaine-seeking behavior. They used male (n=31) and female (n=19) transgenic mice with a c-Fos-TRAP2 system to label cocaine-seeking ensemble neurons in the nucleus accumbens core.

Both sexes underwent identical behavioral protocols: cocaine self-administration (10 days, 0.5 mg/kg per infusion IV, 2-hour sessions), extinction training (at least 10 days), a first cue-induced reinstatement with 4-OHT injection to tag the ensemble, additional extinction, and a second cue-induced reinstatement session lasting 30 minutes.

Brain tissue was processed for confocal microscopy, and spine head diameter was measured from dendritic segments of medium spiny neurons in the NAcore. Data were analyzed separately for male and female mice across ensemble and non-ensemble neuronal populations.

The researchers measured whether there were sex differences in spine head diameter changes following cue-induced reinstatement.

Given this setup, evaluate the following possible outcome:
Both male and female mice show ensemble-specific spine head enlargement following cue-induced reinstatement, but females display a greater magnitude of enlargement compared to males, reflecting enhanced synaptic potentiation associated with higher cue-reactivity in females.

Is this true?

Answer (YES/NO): NO